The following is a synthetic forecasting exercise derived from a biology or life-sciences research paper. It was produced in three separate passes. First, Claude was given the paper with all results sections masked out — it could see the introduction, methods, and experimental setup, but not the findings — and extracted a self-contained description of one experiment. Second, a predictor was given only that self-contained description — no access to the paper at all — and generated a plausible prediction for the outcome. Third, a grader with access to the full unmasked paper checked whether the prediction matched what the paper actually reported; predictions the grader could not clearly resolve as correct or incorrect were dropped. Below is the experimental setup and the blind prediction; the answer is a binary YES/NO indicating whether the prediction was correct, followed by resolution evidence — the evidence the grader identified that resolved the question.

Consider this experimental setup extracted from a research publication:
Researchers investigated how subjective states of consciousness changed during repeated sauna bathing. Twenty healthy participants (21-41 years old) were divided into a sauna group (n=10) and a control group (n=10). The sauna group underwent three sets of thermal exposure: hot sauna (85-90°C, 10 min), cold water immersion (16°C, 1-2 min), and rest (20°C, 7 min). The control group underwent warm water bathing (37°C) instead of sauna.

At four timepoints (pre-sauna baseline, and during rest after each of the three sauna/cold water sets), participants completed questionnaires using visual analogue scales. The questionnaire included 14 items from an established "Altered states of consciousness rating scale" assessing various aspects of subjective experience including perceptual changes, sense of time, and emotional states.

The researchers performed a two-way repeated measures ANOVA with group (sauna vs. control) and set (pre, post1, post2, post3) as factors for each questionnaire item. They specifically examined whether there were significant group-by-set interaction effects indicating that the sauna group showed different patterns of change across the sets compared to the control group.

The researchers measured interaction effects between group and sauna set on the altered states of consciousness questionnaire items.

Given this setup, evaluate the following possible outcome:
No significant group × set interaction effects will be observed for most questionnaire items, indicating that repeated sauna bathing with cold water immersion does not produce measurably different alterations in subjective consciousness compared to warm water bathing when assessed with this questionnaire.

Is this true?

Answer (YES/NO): NO